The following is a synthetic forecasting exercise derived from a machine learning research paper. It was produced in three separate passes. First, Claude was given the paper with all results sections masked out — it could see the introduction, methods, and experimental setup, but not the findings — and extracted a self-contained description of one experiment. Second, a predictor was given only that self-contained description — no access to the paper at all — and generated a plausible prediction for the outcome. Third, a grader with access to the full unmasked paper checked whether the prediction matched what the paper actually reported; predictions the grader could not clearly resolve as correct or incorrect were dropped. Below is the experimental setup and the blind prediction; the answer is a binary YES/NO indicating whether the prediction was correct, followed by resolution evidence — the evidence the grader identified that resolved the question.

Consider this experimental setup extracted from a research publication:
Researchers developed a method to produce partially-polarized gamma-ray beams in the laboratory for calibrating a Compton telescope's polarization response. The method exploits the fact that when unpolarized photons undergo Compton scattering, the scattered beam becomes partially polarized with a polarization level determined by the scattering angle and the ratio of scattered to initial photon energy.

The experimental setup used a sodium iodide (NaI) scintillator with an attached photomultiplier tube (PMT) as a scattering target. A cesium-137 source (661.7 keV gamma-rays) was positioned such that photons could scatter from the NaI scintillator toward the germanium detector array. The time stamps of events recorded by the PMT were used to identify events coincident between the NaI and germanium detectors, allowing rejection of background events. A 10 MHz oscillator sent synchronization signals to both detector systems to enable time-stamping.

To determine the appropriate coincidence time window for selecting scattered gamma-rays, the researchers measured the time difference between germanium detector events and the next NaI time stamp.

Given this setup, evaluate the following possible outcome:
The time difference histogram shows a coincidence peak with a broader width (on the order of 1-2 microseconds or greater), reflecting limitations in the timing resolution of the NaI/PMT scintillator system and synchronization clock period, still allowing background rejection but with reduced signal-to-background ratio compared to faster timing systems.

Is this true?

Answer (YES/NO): YES